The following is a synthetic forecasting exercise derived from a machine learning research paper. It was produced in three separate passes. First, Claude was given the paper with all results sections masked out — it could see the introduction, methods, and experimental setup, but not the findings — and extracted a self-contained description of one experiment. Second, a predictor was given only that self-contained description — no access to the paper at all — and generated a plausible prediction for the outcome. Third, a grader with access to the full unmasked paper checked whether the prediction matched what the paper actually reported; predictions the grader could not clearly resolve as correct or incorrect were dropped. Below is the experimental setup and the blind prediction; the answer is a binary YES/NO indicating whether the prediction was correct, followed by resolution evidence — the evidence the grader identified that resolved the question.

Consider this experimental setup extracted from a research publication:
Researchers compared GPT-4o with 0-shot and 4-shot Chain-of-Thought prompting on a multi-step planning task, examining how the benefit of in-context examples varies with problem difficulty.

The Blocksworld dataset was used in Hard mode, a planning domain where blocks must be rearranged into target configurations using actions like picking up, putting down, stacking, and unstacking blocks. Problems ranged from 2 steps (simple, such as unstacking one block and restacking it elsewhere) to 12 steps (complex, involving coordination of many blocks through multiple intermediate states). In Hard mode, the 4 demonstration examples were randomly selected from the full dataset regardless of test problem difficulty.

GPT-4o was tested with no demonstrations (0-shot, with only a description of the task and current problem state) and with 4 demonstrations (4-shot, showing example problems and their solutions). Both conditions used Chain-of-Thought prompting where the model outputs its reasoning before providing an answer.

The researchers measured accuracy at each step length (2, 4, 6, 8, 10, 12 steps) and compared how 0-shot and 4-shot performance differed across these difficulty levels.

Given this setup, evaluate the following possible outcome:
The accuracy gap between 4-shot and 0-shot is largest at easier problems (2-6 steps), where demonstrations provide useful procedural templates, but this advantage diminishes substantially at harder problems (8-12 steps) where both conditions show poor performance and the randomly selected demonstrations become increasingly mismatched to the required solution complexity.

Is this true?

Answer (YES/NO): NO